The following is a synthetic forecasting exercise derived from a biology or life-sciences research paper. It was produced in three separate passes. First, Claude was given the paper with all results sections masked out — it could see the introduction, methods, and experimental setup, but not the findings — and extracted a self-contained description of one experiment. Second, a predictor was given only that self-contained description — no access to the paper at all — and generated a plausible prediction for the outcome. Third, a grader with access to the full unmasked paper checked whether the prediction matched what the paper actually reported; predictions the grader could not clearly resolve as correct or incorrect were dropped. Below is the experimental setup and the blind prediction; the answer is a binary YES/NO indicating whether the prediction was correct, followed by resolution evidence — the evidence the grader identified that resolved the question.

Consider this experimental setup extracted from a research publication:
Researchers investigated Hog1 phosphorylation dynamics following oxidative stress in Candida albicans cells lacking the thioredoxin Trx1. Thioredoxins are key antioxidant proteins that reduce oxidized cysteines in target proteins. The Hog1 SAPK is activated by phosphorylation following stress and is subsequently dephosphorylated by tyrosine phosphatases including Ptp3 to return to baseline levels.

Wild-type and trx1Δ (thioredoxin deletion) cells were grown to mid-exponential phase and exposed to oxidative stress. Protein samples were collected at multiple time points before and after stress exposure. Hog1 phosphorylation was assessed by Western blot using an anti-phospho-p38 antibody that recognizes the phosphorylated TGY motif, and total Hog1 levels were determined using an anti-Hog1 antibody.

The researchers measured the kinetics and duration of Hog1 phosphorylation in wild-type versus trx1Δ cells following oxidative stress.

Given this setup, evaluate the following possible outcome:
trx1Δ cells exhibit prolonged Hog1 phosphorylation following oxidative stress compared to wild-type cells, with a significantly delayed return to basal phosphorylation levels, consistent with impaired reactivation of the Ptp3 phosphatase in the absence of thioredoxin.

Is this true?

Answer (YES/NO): NO